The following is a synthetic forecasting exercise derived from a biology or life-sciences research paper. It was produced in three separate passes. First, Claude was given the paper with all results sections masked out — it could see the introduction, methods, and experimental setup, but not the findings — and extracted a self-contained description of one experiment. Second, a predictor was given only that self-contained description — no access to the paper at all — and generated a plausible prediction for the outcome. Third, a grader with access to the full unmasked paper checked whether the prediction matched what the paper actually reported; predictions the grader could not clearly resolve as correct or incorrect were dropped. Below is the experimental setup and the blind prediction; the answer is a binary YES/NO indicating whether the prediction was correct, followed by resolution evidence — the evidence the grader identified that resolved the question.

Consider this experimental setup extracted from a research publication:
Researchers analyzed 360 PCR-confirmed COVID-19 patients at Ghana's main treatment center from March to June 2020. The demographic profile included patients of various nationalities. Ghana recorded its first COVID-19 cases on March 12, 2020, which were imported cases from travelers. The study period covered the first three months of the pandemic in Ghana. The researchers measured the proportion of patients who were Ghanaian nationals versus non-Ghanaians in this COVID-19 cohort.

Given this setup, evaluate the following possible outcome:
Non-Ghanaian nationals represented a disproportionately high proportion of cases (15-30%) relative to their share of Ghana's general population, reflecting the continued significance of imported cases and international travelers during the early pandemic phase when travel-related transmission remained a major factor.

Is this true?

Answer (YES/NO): NO